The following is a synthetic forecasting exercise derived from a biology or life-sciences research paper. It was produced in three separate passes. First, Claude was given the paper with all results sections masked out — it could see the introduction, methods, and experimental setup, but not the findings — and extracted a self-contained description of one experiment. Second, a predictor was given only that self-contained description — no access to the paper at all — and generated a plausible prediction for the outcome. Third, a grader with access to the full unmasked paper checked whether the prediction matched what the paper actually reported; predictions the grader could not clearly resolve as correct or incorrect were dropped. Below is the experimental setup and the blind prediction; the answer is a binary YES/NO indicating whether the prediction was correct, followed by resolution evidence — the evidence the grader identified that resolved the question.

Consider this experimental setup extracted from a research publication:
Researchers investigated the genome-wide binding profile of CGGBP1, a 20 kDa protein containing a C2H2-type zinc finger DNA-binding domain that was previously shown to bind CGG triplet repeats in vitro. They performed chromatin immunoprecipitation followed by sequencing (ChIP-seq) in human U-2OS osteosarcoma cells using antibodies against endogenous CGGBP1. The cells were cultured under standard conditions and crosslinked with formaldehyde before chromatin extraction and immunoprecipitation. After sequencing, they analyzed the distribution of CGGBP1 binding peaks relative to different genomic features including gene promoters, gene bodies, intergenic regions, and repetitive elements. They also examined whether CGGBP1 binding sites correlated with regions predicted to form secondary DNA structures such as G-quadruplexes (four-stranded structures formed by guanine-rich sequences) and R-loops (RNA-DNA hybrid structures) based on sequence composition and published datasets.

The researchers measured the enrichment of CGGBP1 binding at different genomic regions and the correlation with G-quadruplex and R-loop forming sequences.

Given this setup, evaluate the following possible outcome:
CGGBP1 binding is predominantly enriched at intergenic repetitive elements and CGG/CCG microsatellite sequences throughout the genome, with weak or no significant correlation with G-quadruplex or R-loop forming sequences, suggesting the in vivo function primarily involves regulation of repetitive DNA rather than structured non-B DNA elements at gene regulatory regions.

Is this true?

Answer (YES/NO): NO